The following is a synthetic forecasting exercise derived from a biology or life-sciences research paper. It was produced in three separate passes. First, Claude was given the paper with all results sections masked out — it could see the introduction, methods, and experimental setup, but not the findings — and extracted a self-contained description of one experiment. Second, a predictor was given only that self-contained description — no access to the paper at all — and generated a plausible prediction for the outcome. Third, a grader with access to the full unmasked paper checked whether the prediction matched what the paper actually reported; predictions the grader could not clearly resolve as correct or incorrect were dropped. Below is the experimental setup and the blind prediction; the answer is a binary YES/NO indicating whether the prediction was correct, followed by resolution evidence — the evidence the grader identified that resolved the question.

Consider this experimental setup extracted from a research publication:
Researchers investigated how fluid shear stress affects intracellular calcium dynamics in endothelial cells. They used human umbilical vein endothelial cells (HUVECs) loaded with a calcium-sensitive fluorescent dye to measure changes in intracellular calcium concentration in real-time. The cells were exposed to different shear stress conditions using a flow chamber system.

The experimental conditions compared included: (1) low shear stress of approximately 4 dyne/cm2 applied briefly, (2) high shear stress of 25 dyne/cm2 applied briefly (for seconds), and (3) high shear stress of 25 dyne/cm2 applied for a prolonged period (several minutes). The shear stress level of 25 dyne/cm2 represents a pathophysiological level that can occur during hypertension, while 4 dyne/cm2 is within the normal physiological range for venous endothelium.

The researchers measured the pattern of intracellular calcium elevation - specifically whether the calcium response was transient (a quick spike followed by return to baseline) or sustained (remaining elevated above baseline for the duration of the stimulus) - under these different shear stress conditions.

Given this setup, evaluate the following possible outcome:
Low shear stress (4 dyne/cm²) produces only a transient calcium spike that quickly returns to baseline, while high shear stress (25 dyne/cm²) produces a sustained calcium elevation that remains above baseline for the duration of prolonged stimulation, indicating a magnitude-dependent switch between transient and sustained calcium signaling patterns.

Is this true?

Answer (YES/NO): NO